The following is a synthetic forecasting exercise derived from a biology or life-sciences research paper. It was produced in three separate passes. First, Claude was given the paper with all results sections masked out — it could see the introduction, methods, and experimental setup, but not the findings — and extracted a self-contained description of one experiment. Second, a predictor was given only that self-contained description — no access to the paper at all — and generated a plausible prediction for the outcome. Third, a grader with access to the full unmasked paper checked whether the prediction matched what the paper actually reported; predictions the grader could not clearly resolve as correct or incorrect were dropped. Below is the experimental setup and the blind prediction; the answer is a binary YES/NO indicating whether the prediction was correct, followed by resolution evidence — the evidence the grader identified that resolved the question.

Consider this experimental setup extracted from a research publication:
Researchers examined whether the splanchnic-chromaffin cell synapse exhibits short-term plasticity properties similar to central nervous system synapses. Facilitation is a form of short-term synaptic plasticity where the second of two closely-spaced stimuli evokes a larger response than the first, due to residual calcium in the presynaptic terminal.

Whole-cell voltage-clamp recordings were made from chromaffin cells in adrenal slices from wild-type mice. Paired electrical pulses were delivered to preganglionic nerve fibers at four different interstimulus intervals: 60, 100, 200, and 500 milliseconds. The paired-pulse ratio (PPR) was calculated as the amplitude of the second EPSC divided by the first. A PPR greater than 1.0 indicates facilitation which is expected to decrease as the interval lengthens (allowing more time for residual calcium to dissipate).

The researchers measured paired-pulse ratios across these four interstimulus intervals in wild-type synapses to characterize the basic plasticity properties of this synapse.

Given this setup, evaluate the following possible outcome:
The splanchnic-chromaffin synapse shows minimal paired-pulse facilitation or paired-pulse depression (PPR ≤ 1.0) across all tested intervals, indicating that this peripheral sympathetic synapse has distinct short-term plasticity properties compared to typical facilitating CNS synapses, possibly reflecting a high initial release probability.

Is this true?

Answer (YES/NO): NO